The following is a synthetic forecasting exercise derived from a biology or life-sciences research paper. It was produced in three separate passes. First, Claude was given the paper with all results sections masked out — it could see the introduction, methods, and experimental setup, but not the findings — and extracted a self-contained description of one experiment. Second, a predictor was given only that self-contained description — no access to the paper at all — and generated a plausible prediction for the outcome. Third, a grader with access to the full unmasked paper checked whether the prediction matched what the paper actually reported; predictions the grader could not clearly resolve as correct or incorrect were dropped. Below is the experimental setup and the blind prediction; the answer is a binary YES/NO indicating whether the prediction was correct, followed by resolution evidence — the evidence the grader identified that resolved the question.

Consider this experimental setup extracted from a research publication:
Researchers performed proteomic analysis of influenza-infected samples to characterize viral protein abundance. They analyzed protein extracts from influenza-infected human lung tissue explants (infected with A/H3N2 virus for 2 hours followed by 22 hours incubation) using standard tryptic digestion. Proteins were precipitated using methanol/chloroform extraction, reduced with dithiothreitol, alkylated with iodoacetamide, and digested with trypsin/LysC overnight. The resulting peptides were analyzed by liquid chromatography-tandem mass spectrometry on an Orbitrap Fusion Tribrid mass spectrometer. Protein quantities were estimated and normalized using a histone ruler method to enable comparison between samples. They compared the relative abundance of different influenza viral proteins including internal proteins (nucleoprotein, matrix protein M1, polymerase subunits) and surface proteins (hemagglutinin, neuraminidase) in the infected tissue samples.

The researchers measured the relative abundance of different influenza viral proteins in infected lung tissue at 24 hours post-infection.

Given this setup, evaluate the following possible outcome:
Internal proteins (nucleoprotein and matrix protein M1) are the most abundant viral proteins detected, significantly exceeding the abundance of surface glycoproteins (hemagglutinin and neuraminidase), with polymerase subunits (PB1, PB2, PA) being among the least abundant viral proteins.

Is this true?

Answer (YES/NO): YES